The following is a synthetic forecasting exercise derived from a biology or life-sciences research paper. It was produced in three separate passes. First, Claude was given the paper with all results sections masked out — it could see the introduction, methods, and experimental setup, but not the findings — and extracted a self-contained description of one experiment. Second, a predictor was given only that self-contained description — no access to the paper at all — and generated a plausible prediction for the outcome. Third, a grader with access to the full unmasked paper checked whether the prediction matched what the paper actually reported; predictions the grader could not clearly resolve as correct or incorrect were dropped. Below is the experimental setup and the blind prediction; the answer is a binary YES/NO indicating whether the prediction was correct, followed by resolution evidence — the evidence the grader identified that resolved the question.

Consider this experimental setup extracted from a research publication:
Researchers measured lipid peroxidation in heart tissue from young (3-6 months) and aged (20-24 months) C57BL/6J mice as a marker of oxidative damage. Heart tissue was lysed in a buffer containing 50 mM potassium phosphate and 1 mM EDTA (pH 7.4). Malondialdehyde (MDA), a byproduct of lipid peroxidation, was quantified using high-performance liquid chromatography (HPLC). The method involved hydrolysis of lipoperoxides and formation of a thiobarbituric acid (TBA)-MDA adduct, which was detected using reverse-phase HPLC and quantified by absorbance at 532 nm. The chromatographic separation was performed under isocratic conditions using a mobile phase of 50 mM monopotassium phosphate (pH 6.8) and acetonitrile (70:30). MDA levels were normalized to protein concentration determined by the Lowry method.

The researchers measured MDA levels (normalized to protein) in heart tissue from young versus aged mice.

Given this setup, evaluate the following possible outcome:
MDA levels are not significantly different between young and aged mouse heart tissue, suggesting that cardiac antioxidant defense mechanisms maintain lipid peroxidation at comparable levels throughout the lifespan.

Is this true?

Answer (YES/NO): NO